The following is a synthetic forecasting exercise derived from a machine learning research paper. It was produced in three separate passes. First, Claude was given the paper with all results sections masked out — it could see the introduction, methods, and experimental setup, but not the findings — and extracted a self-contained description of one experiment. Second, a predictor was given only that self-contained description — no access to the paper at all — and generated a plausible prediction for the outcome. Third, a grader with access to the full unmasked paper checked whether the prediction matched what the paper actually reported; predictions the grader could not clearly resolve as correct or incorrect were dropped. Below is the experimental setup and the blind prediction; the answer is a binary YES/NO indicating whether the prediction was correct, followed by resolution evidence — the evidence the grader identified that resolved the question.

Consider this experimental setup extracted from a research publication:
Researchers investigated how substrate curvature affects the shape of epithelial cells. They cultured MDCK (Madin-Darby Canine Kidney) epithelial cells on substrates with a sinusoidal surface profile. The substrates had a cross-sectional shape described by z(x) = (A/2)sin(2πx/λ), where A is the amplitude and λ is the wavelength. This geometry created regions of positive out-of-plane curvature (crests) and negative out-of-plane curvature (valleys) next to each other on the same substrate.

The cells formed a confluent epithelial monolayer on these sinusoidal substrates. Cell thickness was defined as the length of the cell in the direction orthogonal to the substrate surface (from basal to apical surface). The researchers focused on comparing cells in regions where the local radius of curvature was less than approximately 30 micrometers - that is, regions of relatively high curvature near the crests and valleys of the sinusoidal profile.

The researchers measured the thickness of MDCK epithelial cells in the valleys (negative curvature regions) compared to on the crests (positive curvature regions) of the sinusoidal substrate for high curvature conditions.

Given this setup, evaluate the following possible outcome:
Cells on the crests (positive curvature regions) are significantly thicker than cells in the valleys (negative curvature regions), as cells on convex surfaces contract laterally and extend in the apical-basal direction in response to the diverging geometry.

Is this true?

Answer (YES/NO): NO